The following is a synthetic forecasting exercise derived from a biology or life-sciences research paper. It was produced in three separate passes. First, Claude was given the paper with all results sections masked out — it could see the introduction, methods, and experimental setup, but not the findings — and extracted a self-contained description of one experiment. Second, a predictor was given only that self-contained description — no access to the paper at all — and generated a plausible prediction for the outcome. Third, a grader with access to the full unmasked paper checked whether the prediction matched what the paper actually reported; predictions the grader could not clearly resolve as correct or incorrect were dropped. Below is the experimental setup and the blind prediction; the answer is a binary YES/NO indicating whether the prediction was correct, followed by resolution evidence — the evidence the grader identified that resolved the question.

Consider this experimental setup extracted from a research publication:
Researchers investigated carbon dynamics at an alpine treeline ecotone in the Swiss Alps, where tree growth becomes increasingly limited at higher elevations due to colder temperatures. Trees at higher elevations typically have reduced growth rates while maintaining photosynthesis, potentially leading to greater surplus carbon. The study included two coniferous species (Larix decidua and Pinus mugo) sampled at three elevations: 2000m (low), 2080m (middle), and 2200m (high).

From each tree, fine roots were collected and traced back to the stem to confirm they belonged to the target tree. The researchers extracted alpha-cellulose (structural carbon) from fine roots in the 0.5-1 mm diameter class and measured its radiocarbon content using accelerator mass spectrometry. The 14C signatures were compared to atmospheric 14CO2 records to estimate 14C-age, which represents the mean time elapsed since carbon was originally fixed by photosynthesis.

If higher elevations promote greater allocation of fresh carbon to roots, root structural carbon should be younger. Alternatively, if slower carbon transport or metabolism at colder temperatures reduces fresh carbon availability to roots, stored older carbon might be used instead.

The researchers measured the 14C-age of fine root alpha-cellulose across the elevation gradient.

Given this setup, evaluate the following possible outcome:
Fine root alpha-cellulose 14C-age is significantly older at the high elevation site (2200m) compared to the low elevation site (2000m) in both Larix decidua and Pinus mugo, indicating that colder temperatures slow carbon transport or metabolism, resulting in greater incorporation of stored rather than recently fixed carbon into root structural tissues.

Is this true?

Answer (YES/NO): NO